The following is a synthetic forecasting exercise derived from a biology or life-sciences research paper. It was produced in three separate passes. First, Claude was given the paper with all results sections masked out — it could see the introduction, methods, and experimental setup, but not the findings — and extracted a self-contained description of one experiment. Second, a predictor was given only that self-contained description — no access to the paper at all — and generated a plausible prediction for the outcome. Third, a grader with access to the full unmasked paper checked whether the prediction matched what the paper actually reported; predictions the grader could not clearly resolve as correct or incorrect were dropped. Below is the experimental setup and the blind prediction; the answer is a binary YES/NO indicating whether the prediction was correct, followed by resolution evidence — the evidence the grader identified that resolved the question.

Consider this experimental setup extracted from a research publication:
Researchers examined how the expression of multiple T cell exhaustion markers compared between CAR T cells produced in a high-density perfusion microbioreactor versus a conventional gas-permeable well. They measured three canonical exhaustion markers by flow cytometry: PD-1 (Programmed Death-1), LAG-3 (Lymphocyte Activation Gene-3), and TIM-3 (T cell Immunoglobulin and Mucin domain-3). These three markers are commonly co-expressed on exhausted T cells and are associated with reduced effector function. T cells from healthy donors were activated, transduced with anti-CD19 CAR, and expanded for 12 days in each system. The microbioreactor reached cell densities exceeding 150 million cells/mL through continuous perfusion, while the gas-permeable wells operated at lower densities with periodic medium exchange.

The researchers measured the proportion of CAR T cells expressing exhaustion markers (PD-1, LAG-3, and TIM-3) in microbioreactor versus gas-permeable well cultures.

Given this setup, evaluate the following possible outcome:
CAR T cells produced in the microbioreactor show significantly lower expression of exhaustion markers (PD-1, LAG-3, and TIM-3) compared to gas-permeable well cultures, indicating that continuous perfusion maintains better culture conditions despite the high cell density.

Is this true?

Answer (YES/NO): NO